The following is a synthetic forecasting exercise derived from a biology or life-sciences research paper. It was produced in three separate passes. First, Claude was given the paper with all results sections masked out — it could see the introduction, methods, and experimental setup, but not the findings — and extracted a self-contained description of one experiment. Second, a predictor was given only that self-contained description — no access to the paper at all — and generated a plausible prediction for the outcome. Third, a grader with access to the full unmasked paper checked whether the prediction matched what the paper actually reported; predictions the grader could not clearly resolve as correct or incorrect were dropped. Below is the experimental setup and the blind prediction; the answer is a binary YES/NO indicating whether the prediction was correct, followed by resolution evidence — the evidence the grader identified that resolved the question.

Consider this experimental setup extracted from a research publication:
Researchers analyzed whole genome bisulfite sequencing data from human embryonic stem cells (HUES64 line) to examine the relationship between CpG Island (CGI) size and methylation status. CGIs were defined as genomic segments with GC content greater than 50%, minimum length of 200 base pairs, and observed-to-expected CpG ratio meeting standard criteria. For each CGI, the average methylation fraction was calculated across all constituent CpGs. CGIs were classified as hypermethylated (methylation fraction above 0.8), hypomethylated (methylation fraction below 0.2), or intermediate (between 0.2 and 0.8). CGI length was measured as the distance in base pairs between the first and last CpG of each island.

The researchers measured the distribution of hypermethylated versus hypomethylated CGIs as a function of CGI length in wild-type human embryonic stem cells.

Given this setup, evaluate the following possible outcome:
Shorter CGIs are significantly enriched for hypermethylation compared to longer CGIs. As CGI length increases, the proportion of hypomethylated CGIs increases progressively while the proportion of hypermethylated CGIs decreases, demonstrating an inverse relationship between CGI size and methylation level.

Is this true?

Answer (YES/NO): YES